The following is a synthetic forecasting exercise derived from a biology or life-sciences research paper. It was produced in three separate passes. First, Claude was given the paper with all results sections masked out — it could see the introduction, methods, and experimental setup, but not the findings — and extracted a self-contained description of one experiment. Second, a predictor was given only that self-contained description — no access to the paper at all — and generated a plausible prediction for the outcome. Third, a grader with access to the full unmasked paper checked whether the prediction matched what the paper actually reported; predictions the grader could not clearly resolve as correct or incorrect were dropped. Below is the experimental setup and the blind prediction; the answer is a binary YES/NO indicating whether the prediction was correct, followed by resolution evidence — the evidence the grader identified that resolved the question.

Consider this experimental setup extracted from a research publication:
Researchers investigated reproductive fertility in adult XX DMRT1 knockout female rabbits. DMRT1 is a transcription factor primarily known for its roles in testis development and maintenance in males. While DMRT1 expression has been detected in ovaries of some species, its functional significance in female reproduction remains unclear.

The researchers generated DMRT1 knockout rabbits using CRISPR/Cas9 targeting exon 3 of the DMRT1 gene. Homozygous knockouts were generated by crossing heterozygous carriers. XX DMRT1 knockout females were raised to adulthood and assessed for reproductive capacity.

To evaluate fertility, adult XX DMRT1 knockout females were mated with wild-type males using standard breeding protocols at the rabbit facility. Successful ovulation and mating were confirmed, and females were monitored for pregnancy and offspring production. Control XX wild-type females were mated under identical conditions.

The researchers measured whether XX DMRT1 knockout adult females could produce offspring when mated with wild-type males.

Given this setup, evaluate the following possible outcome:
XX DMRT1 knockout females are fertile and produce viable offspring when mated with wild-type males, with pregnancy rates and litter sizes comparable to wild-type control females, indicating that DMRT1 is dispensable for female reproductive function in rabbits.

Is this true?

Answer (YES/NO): NO